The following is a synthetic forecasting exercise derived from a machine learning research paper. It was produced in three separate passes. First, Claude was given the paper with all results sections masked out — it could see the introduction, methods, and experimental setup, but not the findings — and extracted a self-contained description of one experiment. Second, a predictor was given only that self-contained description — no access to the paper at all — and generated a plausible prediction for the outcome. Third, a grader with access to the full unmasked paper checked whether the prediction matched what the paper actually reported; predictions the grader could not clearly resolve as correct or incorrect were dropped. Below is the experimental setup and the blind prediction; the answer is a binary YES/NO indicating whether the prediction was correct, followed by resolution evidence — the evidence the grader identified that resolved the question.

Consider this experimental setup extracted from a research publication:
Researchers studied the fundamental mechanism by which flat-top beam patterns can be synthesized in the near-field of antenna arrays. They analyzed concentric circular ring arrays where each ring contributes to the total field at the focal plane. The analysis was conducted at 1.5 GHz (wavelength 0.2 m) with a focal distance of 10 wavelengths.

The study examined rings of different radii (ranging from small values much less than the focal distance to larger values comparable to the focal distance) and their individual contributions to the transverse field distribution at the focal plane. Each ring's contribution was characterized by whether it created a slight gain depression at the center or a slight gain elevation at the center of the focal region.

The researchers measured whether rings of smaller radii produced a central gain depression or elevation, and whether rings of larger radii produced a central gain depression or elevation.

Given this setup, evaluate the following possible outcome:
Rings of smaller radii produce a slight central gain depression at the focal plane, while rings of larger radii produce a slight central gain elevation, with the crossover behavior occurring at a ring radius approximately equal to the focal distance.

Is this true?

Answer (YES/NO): NO